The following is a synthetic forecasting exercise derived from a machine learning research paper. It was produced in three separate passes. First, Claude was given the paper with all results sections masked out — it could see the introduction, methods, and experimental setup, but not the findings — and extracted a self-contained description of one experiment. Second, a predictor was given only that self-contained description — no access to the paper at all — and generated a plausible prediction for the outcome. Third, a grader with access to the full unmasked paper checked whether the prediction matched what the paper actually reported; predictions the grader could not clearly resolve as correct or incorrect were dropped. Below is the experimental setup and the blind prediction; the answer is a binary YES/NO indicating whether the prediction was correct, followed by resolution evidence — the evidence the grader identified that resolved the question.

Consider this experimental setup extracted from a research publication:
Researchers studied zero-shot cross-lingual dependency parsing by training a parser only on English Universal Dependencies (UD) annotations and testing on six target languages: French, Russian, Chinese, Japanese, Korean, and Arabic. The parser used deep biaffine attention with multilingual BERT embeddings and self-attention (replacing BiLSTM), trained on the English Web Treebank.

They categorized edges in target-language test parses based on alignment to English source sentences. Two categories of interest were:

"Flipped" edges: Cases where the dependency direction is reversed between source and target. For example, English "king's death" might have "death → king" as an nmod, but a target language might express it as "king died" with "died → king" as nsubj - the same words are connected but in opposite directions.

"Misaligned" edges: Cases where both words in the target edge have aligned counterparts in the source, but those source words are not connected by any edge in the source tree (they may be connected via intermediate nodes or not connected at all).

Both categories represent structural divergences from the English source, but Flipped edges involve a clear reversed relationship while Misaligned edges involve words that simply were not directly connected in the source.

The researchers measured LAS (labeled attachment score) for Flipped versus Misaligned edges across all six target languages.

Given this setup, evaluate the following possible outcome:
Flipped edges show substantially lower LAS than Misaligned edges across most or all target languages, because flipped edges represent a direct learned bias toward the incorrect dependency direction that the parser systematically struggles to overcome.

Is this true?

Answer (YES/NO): NO